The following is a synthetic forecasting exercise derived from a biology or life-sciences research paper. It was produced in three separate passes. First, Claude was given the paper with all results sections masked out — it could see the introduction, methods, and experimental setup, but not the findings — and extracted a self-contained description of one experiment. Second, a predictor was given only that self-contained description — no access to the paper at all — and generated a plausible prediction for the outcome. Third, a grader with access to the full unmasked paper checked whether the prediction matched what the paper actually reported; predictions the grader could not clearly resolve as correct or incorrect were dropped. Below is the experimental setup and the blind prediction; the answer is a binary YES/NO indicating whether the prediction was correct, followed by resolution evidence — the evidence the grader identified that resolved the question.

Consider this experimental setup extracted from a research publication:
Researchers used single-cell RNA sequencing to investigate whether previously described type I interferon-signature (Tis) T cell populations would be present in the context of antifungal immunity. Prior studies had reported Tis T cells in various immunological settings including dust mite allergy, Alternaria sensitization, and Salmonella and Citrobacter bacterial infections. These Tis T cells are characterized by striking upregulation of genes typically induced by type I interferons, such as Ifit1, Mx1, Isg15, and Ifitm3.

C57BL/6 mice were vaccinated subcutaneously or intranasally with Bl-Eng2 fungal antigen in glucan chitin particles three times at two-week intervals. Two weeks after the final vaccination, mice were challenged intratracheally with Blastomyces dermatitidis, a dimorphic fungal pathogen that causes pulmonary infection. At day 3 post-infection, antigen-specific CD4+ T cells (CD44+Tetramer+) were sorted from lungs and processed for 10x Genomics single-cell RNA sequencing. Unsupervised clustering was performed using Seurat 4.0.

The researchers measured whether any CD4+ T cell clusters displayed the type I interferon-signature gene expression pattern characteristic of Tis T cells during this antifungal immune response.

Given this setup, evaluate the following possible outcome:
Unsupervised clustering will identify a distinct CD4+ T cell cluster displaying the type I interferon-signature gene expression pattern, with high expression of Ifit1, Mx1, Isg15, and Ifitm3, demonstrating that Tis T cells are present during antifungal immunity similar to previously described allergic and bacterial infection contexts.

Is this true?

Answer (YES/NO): YES